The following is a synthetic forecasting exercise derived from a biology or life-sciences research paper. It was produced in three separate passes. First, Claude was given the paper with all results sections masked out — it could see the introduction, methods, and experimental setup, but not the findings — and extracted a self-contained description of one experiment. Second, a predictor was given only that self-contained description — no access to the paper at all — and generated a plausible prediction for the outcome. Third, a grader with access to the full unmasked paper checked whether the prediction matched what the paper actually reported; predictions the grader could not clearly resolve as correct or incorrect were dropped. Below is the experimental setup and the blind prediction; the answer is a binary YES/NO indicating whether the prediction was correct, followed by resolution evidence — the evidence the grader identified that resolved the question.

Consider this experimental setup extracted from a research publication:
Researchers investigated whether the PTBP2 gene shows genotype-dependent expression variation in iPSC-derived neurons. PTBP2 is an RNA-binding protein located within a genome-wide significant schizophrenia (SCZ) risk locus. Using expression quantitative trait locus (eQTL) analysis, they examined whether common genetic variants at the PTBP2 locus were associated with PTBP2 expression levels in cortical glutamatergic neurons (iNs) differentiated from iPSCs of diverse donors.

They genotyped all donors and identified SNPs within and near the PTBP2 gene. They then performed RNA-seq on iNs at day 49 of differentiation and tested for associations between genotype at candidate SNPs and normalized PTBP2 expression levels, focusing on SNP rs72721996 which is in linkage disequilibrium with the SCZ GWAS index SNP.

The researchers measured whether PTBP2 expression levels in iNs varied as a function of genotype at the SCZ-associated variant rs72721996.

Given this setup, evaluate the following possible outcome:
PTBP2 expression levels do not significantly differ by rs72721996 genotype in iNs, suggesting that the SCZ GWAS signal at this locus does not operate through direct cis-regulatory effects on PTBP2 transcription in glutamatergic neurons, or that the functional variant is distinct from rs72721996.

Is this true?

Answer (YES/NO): NO